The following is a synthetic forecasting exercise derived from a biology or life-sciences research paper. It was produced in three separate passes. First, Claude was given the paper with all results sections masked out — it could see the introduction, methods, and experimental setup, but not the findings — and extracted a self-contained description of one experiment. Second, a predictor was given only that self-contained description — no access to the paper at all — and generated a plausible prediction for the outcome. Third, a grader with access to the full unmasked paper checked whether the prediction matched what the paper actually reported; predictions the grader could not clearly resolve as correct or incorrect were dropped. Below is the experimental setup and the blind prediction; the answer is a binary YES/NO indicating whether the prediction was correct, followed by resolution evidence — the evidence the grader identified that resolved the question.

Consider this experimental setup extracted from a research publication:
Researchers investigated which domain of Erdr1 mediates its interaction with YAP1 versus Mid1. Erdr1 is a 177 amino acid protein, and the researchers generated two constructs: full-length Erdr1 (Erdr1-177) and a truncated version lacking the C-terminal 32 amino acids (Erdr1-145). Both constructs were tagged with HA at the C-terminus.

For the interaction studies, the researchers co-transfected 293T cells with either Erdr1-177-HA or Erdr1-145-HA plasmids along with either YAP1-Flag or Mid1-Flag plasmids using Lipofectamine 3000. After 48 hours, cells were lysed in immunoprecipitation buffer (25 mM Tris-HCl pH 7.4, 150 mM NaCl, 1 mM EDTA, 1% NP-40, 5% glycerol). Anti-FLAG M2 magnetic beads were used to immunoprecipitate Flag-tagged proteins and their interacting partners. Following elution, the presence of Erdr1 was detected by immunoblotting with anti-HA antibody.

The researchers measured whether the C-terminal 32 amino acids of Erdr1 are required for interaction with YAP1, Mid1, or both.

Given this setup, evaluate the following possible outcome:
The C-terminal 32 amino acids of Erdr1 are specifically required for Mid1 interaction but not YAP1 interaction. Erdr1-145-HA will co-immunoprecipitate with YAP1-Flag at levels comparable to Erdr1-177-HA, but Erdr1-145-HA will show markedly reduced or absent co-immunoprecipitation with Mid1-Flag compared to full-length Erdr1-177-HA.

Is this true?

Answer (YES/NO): NO